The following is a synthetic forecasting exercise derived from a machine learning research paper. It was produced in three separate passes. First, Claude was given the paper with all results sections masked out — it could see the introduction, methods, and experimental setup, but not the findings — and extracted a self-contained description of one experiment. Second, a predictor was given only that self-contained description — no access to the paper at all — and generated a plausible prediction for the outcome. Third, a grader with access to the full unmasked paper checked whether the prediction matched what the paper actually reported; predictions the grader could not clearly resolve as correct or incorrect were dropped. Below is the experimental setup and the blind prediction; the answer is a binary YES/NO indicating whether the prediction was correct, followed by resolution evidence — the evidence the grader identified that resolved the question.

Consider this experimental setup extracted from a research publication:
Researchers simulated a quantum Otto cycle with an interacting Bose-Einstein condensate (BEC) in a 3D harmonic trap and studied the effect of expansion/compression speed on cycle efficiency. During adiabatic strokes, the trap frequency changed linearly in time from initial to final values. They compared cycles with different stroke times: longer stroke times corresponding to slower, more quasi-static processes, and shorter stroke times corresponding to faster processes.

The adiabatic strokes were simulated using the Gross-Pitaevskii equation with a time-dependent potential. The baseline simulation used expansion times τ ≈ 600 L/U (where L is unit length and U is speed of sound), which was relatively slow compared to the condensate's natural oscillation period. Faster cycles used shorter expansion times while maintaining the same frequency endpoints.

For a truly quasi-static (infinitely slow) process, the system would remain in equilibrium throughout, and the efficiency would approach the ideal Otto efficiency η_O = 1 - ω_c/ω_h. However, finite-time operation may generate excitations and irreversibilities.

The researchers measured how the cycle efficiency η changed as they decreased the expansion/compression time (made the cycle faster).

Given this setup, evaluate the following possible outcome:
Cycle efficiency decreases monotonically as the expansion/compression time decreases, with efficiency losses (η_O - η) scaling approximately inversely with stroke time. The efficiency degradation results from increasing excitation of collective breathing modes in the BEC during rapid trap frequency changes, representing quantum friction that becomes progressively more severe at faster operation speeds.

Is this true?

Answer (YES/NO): NO